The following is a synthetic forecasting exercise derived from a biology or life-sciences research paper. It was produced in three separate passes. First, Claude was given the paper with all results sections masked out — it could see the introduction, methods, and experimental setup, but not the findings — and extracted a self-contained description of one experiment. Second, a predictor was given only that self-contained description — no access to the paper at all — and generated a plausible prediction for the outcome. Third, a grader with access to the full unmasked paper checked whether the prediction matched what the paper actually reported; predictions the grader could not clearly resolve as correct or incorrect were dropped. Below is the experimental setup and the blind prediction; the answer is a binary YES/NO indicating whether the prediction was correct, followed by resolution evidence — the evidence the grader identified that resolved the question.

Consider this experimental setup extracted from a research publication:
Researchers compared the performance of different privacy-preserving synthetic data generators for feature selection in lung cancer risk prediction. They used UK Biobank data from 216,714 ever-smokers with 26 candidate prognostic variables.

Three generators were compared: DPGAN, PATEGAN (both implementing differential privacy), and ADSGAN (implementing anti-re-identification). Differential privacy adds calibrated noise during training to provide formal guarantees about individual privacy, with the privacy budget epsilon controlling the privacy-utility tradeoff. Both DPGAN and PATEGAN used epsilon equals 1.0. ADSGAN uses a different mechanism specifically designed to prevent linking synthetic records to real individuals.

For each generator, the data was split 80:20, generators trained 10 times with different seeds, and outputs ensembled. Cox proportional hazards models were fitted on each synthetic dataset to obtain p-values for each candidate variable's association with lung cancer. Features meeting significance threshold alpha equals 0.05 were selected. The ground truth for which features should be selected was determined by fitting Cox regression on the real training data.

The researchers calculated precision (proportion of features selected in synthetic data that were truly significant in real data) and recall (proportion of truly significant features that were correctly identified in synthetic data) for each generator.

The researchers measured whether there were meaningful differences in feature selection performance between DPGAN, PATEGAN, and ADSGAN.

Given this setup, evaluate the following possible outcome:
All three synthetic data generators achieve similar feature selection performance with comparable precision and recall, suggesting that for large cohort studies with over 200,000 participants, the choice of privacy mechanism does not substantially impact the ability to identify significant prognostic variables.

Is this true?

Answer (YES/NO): NO